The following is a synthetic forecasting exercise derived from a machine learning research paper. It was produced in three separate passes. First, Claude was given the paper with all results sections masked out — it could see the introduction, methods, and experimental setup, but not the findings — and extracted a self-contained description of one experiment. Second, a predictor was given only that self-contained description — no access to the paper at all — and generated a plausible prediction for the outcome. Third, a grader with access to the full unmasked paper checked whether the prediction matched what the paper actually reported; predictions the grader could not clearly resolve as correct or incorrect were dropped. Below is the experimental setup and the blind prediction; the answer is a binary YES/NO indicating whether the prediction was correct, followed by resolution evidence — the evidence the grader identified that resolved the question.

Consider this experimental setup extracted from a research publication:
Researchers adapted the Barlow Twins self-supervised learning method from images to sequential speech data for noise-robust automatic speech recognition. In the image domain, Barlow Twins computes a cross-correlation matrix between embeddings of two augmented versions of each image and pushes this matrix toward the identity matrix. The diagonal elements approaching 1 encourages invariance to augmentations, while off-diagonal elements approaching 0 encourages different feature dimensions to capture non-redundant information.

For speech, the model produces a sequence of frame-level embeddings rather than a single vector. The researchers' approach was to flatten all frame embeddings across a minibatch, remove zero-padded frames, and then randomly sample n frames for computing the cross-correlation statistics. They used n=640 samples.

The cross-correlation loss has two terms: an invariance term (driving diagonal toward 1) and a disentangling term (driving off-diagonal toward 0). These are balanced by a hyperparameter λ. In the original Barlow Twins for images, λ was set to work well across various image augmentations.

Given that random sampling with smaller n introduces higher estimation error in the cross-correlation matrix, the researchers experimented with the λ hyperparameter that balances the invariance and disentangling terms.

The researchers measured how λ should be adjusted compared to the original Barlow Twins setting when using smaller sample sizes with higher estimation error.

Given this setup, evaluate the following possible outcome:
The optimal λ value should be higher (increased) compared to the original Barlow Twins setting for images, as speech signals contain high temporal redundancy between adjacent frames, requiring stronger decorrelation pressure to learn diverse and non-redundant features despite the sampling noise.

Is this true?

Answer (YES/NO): NO